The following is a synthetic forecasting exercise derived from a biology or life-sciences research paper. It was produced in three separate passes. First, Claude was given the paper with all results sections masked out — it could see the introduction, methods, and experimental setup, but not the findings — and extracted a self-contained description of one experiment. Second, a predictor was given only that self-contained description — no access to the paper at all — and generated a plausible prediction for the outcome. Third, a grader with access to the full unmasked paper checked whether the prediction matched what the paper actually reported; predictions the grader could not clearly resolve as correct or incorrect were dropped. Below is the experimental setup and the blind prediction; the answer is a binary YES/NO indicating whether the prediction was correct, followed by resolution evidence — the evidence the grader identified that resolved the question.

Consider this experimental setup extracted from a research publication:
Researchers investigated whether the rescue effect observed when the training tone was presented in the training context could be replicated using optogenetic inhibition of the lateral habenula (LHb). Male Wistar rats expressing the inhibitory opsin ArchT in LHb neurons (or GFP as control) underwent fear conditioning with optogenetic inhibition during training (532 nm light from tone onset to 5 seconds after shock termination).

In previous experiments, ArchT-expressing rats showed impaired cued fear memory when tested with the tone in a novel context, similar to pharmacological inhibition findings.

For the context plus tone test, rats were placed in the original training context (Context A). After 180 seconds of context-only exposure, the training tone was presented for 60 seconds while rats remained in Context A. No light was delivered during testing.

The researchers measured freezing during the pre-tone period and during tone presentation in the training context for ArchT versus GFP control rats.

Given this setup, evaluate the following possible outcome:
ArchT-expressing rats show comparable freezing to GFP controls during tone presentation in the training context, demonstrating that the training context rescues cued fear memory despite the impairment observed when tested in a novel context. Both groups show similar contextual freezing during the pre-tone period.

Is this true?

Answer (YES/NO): YES